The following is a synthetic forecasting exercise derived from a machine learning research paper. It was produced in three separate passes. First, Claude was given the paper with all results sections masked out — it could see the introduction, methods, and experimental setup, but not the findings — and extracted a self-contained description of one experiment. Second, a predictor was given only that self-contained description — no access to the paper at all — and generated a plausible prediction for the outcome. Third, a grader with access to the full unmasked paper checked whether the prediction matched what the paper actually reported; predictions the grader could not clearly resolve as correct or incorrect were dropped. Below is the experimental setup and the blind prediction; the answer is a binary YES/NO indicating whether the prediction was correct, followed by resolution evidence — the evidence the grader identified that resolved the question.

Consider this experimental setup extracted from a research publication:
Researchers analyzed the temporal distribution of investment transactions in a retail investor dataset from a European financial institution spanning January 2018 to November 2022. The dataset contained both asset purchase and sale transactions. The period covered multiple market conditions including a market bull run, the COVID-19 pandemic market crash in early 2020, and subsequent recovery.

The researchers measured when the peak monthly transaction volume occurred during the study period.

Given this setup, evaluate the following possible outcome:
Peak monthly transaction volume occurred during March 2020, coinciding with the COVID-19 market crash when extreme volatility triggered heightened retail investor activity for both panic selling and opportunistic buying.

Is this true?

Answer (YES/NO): YES